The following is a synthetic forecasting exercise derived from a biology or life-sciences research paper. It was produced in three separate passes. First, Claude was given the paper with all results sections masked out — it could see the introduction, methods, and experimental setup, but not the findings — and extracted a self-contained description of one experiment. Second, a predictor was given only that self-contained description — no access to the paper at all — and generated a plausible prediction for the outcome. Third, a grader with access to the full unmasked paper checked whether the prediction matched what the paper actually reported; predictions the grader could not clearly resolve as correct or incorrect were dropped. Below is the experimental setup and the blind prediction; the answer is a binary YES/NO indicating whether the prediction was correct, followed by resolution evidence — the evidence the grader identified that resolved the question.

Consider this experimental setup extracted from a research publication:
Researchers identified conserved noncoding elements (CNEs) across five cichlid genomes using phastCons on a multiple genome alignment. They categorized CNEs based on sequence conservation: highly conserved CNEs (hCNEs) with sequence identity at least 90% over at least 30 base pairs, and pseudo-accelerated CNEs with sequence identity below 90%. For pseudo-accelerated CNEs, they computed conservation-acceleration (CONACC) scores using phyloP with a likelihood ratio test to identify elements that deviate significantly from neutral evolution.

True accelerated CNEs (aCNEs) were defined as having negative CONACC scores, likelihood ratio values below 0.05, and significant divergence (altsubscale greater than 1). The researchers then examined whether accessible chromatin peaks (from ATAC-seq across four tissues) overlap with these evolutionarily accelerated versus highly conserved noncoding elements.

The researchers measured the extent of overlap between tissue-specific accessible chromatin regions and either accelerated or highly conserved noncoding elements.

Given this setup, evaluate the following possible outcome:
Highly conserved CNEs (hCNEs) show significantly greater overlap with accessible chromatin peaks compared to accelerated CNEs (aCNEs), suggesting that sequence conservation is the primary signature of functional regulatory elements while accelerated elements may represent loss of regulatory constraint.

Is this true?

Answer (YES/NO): NO